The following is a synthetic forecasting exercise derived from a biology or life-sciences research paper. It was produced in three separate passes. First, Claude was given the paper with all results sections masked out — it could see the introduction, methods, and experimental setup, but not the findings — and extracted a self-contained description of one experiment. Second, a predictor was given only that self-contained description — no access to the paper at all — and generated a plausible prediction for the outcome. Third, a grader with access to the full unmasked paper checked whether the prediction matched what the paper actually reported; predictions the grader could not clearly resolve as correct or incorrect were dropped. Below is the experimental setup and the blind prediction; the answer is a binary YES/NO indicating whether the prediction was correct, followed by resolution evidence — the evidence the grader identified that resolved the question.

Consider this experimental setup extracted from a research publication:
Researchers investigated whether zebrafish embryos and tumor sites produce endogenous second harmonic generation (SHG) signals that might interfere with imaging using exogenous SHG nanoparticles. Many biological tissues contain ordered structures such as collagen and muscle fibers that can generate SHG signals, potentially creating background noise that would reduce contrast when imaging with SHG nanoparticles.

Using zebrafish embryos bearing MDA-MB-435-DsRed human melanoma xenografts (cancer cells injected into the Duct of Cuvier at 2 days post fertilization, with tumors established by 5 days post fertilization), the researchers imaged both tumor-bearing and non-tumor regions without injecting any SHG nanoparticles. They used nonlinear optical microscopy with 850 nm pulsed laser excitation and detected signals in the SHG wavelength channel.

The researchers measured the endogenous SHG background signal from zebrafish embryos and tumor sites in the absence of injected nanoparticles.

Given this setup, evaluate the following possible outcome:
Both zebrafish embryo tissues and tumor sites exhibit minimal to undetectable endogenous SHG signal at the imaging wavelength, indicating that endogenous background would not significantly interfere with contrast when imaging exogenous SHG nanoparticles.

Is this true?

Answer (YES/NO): YES